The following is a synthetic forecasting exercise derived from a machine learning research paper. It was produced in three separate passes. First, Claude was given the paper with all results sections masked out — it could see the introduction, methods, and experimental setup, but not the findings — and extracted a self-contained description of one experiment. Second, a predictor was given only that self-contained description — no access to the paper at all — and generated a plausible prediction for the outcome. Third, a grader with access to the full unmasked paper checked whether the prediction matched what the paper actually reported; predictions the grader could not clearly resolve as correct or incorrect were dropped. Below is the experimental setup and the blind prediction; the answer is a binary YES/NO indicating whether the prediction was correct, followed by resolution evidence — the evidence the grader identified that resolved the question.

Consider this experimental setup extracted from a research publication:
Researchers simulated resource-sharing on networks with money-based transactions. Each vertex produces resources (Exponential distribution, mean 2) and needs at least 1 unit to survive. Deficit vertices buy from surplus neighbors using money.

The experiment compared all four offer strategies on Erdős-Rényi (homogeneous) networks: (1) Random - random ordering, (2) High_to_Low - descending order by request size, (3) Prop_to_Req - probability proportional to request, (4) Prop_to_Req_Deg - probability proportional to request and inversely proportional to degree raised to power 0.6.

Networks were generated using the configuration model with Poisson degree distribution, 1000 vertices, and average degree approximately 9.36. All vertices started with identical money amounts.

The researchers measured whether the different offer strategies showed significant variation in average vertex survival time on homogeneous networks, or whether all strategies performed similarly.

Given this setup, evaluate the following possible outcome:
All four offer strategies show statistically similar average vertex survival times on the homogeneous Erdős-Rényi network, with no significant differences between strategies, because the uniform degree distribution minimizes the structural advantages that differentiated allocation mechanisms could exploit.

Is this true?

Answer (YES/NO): NO